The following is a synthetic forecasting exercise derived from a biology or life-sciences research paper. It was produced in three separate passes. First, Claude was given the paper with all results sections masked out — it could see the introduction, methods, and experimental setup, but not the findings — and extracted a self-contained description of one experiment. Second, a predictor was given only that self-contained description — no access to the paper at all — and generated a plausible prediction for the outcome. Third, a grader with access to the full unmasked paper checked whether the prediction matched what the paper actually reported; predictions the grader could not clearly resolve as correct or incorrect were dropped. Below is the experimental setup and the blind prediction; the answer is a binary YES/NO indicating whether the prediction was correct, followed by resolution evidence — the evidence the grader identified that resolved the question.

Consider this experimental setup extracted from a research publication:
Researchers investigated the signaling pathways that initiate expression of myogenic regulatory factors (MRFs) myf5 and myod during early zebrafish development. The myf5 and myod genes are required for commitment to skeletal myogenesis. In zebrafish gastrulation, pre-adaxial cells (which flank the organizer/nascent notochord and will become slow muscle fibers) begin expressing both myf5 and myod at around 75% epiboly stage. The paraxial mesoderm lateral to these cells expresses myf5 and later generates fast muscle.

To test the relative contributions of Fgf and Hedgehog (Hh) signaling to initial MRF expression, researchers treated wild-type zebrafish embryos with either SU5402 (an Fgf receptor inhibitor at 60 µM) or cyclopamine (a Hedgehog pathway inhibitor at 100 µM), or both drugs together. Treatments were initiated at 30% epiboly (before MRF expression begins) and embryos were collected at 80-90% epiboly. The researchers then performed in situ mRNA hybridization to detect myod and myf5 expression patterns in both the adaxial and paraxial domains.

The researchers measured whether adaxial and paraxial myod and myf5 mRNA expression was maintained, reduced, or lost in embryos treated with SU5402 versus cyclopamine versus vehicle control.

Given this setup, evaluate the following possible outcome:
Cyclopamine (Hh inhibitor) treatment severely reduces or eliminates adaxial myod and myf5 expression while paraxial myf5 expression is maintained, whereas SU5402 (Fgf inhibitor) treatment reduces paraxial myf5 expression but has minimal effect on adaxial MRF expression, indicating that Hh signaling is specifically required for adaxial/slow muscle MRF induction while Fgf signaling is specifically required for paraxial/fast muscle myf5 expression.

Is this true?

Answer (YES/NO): NO